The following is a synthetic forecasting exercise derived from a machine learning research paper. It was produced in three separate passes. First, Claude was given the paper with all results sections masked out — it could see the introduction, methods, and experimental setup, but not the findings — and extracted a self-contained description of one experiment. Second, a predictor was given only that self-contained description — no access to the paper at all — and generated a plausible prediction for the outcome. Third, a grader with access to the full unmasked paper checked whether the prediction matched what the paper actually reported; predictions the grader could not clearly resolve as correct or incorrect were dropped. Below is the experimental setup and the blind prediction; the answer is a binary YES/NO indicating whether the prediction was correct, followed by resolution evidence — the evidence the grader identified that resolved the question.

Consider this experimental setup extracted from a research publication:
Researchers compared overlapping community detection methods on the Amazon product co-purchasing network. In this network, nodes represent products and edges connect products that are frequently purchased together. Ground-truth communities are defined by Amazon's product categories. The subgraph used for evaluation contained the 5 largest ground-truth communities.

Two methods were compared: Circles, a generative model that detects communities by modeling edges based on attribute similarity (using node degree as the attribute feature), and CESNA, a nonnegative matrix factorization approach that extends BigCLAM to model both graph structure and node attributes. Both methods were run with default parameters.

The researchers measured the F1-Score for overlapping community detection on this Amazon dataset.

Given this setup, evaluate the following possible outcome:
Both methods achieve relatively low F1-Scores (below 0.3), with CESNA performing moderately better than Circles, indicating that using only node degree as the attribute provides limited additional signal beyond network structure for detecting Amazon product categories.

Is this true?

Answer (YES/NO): NO